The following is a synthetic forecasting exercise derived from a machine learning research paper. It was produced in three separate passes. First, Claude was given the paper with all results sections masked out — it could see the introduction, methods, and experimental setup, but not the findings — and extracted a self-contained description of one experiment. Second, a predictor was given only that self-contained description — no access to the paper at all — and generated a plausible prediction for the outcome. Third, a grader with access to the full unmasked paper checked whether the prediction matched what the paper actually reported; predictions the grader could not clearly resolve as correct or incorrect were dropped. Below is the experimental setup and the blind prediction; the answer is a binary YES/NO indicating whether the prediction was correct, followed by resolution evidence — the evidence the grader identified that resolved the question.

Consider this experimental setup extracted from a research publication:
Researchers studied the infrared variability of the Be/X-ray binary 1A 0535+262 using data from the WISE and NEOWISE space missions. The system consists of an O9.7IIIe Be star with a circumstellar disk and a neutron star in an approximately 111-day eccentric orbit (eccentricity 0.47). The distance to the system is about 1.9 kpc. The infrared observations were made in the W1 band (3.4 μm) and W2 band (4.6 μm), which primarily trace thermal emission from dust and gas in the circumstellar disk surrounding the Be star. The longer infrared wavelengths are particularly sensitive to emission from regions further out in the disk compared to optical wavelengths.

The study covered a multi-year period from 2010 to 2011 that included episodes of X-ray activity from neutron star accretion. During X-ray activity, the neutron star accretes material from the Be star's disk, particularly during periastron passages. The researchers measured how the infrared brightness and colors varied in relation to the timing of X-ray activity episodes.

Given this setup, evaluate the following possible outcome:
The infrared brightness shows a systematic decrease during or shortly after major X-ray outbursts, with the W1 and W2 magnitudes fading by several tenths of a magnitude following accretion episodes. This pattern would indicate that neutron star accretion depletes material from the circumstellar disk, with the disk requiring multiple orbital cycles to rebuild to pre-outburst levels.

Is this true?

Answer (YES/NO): NO